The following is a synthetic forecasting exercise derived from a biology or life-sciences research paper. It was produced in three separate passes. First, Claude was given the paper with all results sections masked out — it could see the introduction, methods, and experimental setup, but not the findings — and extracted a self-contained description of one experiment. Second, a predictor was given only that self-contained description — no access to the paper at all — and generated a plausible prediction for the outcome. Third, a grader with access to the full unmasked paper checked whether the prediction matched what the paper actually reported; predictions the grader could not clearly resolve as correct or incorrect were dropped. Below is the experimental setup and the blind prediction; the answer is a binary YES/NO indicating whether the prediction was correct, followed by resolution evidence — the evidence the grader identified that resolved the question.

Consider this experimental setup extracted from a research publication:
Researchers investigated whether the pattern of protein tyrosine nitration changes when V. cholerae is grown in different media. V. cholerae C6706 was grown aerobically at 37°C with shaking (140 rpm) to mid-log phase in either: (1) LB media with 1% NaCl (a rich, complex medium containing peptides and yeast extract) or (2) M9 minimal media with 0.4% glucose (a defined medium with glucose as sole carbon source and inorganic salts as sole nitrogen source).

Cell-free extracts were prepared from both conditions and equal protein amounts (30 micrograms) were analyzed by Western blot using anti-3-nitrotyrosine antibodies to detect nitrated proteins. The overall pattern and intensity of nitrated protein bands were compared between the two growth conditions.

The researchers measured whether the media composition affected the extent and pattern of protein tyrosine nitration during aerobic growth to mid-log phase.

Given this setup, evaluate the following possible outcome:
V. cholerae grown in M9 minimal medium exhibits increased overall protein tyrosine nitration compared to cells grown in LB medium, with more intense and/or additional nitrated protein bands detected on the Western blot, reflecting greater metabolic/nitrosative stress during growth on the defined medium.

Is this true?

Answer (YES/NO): NO